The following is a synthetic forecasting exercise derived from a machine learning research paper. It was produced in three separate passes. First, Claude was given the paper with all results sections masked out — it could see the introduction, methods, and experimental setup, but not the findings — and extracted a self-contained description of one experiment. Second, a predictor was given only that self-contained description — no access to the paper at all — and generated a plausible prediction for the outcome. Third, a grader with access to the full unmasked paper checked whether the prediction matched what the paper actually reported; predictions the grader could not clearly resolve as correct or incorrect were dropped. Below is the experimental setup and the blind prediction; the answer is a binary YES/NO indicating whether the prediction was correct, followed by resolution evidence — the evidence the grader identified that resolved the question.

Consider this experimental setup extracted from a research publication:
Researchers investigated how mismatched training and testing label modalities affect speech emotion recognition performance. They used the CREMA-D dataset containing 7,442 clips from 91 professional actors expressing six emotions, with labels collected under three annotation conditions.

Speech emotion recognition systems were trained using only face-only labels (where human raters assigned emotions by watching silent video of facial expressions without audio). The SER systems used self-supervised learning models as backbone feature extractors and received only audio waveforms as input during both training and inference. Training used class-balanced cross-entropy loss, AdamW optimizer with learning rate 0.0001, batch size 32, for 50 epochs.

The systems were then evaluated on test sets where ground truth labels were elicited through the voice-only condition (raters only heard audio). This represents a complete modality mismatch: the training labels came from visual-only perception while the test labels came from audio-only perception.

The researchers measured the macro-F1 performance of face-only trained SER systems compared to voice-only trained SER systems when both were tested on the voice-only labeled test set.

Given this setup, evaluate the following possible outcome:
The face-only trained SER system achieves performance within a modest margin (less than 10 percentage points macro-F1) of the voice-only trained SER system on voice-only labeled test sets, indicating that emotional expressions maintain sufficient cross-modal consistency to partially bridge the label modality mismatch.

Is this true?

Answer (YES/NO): YES